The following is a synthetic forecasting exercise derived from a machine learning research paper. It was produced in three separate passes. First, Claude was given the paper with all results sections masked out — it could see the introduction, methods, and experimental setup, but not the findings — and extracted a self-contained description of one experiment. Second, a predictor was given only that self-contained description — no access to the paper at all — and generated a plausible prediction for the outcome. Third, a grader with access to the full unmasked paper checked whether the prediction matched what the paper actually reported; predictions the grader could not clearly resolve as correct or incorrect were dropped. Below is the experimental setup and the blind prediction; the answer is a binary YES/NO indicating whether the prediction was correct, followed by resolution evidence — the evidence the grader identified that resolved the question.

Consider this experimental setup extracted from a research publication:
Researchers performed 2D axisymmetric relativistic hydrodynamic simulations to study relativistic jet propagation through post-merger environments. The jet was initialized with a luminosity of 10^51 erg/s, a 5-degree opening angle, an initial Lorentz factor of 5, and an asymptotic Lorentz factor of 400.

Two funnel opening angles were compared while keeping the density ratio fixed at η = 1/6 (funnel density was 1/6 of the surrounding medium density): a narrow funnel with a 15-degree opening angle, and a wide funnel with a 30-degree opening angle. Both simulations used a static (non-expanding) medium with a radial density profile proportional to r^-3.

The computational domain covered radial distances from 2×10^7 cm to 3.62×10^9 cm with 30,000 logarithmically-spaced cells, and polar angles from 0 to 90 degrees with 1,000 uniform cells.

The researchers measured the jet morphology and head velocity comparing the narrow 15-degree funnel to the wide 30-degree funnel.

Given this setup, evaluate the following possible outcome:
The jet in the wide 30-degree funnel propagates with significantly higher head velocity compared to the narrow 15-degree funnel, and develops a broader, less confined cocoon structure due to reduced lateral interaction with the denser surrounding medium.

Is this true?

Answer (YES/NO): NO